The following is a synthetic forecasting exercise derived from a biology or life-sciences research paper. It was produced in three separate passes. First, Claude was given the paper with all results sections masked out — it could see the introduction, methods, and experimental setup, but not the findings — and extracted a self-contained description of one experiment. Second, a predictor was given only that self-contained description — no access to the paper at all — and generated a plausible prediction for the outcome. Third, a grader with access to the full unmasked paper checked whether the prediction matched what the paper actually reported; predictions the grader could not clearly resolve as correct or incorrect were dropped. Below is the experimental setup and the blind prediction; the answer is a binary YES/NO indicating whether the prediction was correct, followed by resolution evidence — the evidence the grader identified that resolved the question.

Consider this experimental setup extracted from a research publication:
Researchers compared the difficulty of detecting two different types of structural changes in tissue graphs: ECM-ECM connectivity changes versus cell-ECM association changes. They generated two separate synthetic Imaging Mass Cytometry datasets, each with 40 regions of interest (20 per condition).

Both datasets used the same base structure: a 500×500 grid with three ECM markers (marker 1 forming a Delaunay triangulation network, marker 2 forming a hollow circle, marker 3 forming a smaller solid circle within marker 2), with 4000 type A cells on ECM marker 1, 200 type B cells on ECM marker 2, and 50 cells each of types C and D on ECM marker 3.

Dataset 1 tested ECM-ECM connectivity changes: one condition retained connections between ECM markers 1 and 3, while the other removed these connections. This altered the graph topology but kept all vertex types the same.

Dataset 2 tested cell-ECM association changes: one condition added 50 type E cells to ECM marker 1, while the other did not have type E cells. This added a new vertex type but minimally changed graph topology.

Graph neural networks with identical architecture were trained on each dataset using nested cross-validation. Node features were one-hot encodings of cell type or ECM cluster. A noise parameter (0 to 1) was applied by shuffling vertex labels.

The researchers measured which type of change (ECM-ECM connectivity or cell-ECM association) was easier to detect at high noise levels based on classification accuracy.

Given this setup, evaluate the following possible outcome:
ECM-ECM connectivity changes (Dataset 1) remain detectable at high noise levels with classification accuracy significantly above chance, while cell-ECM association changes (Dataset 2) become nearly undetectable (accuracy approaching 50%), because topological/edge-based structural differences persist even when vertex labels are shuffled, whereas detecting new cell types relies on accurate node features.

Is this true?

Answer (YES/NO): NO